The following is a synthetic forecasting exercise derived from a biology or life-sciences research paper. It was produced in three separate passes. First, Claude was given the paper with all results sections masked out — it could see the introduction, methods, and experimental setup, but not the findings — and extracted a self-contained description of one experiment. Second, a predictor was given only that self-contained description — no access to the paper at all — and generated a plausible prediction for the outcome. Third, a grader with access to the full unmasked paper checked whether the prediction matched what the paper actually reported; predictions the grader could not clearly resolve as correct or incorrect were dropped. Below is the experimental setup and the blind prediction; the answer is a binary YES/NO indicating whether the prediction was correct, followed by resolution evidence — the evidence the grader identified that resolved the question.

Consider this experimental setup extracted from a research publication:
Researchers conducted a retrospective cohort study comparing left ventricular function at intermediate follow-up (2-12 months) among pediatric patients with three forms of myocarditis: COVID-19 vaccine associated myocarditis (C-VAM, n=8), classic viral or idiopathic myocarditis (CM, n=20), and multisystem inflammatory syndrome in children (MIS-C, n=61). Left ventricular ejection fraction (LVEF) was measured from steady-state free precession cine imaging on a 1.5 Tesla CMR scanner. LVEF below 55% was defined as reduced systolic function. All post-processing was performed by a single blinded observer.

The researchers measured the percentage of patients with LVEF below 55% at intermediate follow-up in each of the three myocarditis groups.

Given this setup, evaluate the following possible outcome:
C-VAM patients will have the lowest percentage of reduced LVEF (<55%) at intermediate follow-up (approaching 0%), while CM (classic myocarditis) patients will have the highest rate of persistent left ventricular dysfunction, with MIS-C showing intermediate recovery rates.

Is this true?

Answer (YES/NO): YES